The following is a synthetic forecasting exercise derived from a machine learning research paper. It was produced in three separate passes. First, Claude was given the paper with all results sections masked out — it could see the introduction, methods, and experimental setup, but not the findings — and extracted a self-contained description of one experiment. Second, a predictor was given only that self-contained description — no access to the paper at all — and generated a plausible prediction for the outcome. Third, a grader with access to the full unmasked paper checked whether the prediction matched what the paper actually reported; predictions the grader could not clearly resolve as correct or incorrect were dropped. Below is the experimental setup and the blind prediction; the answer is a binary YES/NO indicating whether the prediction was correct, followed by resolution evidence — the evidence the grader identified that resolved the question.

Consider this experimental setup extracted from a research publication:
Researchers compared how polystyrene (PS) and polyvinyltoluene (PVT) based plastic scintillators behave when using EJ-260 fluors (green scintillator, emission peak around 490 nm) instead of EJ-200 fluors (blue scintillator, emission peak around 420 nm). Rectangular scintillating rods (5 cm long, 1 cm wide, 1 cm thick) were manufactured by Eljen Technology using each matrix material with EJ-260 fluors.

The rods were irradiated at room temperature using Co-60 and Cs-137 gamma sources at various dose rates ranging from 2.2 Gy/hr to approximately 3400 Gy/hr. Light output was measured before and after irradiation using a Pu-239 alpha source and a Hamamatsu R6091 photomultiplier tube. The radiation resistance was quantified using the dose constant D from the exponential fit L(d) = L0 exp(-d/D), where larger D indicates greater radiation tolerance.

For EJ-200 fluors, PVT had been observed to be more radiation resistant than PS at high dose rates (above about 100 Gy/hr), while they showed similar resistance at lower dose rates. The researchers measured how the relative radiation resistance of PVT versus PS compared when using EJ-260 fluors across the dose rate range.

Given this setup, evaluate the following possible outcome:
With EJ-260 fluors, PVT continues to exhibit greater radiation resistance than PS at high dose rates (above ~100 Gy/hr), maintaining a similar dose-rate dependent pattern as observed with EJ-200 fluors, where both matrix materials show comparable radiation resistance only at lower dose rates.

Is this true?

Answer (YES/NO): NO